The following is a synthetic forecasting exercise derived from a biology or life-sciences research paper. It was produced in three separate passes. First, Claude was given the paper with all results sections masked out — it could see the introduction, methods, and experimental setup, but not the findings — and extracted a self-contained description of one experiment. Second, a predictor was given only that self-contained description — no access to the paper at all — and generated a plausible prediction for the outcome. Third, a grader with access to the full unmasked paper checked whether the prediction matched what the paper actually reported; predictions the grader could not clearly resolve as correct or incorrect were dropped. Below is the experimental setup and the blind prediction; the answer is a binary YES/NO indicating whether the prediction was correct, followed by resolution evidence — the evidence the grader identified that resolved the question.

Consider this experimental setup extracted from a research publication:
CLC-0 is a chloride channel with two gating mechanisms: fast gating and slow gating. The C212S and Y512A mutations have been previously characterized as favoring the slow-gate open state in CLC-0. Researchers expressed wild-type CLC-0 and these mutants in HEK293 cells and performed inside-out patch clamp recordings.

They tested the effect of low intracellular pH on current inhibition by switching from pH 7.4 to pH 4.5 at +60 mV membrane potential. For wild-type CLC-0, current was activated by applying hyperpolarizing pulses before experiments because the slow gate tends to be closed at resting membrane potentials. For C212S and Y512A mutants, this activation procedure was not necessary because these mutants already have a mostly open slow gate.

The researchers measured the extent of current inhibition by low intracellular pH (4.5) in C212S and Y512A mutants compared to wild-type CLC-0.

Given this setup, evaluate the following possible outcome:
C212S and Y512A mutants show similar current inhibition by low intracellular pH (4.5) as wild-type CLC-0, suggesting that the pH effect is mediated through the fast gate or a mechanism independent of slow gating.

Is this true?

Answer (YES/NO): NO